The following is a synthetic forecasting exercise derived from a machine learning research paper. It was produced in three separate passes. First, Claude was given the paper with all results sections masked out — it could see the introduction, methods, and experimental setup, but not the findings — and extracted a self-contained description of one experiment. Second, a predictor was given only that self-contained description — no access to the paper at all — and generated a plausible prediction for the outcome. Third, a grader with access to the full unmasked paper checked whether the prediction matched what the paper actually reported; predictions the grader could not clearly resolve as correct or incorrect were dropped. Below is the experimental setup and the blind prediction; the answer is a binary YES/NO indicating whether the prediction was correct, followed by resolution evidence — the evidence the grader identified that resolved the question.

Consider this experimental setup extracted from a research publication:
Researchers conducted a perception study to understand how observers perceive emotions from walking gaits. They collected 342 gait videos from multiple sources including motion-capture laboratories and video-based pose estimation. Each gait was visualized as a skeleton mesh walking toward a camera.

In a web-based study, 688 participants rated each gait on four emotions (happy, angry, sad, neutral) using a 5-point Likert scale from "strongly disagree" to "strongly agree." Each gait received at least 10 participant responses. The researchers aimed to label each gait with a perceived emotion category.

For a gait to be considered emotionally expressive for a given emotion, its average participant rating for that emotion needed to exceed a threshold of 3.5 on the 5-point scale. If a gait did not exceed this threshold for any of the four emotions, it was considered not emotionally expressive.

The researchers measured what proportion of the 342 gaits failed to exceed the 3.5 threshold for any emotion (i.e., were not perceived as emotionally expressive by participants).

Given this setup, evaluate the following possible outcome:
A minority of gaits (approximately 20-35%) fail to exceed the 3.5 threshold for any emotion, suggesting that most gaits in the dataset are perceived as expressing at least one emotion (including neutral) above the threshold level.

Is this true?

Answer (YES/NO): NO